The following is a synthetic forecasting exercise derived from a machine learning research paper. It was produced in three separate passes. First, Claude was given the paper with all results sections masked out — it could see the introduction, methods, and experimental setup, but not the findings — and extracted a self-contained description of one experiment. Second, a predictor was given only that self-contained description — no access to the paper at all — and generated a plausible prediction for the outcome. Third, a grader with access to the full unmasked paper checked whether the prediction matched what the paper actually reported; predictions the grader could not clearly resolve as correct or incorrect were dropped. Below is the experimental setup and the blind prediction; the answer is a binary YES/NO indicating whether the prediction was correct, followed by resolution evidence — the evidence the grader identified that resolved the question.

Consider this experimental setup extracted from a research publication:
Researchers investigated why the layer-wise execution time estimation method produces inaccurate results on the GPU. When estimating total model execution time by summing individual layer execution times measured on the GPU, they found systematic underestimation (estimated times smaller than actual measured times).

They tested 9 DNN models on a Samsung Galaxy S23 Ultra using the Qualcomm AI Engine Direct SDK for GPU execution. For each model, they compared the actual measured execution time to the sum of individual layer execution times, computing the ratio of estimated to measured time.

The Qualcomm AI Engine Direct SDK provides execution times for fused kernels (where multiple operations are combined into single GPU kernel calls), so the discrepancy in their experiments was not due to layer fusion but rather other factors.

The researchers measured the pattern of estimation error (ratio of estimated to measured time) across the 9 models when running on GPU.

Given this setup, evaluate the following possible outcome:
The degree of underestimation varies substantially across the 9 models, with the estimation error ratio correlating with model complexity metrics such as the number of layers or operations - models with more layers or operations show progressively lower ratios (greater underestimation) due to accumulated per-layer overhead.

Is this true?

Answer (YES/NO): NO